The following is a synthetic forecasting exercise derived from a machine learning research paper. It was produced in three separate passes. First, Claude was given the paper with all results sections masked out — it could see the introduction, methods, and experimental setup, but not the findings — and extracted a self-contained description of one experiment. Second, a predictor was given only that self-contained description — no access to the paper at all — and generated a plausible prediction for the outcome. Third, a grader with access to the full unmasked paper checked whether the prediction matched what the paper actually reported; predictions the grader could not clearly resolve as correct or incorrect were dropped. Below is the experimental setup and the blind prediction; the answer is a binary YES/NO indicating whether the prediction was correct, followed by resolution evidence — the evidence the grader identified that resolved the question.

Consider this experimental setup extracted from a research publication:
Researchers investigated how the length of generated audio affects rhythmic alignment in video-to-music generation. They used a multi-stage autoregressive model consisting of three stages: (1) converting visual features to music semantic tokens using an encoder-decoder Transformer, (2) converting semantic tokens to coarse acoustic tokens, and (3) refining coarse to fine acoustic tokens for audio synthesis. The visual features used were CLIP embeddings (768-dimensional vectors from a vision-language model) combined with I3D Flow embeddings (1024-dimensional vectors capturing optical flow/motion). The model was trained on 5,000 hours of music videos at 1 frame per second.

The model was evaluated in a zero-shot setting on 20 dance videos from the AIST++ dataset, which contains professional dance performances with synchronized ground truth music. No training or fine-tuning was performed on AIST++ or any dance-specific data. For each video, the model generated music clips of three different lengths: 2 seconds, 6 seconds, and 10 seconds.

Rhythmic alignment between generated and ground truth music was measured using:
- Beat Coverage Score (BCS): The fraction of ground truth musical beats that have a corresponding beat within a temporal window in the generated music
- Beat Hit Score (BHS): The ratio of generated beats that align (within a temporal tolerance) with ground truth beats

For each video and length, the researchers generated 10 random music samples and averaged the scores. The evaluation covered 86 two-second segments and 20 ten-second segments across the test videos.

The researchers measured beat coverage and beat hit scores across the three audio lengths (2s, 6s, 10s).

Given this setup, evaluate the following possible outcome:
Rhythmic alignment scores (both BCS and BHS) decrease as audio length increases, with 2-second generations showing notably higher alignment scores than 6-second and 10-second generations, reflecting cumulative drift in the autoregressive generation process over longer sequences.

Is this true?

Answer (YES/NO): NO